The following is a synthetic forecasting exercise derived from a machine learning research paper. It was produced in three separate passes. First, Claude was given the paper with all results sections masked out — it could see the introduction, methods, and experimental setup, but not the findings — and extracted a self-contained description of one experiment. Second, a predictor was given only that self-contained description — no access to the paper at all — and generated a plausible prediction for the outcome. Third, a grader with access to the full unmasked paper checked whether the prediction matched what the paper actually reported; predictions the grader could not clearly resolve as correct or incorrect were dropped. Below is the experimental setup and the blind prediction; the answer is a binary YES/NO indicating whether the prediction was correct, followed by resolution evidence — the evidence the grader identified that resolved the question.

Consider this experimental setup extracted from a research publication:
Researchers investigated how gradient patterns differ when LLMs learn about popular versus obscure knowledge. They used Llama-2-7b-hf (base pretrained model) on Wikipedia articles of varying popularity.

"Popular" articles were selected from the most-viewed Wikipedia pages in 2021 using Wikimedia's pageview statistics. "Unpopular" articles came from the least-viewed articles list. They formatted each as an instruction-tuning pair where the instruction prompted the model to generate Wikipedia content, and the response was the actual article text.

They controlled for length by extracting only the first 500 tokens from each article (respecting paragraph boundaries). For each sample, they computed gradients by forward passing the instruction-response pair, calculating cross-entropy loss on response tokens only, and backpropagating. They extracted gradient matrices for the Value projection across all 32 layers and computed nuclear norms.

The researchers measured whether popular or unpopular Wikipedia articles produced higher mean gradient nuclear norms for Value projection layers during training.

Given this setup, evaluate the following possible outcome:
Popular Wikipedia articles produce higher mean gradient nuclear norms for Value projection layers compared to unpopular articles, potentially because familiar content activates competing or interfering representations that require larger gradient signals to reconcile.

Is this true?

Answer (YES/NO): NO